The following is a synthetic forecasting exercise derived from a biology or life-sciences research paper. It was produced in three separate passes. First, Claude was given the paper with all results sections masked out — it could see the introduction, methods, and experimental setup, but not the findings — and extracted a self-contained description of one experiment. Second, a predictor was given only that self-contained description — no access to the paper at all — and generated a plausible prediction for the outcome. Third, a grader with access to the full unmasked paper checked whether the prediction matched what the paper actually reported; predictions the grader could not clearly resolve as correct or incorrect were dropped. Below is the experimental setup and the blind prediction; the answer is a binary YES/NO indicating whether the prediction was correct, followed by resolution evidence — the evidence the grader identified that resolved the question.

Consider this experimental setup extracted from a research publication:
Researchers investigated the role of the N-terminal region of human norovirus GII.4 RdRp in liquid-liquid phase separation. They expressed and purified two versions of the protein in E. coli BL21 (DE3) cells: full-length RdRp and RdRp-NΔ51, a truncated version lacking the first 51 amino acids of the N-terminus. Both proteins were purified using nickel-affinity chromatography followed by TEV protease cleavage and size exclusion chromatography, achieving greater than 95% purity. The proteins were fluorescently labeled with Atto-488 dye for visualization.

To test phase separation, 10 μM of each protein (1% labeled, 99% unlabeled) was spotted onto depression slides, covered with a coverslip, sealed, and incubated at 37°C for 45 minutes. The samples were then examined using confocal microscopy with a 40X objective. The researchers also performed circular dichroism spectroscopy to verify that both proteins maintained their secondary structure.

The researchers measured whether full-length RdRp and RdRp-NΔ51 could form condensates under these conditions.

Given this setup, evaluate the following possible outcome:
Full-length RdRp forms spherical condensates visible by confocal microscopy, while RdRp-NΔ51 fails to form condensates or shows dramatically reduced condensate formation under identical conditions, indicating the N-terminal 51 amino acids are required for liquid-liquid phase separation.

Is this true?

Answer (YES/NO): YES